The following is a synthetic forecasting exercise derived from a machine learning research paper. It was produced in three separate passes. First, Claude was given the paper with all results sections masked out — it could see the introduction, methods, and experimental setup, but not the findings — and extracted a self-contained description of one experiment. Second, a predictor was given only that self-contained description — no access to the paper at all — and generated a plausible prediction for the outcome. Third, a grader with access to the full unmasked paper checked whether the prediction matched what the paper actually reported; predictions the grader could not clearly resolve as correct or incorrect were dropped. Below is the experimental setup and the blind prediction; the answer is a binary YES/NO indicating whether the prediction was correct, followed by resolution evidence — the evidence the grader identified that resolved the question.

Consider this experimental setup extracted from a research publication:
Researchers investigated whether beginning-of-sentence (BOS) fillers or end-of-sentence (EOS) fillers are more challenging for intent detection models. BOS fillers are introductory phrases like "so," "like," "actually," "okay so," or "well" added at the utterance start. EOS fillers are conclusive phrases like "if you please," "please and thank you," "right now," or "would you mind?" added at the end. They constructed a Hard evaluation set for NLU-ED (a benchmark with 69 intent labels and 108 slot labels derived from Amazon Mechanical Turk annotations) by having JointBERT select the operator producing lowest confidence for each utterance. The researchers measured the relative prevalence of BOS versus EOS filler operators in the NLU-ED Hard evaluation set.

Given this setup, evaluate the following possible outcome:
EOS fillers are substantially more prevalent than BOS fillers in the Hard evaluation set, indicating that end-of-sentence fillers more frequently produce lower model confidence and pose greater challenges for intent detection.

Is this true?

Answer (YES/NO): YES